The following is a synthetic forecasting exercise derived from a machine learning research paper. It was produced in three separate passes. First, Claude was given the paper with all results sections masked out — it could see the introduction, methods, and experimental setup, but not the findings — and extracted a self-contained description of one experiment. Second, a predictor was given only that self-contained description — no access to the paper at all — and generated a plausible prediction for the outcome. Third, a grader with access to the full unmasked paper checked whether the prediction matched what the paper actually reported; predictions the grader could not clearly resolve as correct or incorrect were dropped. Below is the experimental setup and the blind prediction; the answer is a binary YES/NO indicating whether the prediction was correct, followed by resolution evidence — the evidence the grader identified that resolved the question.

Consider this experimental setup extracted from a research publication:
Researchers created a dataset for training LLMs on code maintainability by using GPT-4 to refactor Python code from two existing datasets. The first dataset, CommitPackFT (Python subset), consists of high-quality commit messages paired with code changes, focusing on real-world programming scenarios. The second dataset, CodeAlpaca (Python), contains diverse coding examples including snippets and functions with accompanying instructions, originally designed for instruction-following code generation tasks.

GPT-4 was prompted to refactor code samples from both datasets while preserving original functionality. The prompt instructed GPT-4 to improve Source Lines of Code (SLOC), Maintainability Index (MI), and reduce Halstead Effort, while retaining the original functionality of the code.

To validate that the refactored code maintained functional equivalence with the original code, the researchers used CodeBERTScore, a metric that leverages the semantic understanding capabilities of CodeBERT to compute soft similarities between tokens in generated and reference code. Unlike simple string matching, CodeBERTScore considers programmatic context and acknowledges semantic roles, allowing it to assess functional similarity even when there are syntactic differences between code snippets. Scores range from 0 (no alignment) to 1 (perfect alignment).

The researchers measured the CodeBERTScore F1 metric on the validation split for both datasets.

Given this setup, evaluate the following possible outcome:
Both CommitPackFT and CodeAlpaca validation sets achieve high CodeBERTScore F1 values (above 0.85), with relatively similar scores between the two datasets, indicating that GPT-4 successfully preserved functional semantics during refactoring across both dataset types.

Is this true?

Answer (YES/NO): YES